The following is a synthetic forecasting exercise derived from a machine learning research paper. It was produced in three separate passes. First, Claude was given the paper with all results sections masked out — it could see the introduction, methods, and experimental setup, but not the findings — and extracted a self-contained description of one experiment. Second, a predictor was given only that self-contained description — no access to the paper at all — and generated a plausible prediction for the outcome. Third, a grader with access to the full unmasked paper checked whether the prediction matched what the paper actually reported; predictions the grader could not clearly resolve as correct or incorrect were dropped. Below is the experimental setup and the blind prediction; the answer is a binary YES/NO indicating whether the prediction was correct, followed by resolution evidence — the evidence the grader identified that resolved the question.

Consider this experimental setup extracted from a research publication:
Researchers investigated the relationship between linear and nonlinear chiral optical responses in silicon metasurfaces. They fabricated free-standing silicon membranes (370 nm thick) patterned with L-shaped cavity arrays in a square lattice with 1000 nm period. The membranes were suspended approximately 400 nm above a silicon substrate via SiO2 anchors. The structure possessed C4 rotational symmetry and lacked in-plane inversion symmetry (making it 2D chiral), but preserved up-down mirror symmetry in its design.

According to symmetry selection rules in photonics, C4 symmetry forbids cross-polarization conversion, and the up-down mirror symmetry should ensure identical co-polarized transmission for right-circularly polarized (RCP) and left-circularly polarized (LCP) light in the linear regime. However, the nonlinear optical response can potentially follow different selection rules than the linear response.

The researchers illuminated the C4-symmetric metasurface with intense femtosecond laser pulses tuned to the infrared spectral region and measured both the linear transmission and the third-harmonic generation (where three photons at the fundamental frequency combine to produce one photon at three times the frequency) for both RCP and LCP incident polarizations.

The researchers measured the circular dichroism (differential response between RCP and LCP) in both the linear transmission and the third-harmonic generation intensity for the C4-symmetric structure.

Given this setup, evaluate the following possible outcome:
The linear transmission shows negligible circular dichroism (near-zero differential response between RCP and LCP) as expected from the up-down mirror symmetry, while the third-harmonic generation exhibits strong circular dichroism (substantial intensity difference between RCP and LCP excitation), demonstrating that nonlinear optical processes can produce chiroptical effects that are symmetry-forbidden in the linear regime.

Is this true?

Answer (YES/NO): NO